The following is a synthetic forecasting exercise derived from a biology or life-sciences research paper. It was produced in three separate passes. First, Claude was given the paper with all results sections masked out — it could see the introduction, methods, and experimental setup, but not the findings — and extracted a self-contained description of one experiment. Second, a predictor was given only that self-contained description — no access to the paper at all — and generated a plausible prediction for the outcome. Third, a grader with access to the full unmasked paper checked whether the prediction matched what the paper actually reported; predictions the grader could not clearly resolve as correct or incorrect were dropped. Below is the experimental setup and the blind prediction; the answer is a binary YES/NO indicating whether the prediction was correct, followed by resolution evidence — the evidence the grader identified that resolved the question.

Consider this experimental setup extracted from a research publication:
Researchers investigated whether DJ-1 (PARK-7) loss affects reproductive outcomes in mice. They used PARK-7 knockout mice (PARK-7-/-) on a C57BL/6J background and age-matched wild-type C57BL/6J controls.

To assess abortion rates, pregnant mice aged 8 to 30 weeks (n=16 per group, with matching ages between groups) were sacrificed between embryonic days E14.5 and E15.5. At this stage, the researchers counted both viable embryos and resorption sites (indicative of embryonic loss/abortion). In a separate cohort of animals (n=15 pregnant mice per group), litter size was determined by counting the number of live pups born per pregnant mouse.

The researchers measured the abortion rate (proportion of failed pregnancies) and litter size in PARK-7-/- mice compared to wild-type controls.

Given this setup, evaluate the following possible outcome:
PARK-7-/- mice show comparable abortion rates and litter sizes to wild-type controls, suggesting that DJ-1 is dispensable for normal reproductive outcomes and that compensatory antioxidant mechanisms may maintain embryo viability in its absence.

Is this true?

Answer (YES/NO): NO